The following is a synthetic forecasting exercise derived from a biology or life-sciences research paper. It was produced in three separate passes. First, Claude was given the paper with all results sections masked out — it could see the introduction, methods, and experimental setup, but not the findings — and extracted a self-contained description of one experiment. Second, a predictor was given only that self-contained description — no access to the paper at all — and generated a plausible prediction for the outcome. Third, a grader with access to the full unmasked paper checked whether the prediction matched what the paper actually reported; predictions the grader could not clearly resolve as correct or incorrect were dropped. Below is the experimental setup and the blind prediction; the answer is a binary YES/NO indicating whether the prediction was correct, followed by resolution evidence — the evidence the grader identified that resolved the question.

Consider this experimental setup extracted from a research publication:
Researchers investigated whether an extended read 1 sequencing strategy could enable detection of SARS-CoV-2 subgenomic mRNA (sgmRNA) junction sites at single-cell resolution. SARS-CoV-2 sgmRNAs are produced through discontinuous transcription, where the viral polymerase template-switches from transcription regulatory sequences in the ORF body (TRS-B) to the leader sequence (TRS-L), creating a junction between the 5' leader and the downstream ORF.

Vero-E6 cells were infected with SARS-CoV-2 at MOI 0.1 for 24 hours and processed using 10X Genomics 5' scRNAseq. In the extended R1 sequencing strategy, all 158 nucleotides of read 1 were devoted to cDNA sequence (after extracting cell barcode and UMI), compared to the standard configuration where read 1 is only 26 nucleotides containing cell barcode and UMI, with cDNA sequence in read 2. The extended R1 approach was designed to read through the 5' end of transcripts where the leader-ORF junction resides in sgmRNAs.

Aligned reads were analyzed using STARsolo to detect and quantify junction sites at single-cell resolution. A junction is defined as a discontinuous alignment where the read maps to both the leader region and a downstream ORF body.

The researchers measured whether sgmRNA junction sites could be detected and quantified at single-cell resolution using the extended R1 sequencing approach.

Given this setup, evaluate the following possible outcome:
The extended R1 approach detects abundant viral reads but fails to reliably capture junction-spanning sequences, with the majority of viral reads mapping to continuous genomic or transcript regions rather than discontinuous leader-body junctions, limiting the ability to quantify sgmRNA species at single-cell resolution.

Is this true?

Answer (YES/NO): NO